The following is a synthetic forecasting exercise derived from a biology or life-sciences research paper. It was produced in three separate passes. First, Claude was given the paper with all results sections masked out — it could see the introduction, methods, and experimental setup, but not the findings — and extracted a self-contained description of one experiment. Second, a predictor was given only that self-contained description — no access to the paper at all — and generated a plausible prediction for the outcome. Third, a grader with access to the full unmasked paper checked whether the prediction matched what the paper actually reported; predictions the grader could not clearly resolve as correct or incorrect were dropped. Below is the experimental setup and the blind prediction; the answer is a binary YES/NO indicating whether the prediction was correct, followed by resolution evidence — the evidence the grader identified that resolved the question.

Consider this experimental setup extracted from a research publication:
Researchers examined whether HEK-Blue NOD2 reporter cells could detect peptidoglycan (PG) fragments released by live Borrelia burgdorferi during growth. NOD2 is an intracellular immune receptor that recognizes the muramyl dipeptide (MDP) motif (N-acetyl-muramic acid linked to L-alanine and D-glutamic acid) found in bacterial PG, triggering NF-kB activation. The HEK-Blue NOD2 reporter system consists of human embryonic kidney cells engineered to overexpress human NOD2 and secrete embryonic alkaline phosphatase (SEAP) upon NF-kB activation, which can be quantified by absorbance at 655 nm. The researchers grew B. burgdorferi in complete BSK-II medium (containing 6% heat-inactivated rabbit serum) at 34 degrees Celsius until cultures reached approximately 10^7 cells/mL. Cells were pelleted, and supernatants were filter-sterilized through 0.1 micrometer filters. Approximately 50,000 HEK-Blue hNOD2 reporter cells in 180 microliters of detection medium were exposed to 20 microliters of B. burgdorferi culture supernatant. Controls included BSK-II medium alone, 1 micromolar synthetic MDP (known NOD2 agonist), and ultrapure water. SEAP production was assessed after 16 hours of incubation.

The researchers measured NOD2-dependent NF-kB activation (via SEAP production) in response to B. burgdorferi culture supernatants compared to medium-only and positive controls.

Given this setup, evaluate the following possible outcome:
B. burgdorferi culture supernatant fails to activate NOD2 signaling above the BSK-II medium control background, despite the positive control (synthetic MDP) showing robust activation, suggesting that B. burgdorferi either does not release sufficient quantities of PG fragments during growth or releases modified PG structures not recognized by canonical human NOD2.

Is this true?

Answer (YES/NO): YES